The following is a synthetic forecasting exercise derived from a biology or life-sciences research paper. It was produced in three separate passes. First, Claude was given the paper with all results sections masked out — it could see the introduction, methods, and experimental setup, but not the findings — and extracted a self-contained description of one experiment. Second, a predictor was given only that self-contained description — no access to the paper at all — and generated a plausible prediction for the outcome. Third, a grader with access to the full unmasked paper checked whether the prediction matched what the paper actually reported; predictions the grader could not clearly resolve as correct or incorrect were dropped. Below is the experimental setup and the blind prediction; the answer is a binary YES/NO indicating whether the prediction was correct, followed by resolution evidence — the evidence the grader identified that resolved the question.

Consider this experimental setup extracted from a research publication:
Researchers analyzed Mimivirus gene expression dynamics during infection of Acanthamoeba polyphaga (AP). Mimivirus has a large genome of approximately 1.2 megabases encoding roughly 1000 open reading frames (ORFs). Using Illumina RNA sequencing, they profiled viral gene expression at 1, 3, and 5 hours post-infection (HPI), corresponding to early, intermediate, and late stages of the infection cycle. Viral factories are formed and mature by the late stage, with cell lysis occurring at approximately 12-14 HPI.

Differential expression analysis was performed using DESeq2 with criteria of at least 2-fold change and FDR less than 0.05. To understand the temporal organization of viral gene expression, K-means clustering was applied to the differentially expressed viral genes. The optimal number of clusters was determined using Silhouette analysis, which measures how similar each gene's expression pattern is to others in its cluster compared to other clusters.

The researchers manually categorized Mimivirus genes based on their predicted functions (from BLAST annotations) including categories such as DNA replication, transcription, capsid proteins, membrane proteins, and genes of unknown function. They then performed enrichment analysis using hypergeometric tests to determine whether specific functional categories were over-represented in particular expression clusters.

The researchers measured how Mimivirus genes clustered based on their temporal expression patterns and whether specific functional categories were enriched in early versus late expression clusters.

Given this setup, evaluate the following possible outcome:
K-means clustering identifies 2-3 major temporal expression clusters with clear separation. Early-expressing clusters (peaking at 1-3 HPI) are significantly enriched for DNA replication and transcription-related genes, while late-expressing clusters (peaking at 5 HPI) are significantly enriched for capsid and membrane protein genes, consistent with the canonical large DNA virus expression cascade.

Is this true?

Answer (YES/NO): NO